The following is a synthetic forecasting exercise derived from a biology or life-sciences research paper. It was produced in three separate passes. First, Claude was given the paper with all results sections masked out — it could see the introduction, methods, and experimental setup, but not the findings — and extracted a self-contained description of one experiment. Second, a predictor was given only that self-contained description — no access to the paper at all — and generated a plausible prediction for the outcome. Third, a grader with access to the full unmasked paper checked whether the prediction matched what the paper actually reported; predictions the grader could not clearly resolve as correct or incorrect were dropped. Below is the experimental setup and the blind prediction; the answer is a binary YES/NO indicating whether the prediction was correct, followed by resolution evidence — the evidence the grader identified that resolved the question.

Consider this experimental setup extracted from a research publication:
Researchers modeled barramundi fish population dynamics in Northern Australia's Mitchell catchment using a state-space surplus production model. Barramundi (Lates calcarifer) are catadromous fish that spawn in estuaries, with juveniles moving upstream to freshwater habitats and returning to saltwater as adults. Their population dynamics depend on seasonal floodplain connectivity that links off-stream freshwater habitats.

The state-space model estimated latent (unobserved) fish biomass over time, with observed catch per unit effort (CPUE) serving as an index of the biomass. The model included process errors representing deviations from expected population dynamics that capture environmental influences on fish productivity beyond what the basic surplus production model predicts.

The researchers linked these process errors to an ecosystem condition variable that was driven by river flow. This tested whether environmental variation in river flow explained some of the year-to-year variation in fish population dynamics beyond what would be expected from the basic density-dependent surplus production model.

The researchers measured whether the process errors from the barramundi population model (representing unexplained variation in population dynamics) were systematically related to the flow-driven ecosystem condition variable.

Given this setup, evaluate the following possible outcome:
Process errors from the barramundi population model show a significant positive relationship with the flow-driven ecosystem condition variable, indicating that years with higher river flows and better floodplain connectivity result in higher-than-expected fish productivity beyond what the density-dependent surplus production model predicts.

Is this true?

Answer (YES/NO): YES